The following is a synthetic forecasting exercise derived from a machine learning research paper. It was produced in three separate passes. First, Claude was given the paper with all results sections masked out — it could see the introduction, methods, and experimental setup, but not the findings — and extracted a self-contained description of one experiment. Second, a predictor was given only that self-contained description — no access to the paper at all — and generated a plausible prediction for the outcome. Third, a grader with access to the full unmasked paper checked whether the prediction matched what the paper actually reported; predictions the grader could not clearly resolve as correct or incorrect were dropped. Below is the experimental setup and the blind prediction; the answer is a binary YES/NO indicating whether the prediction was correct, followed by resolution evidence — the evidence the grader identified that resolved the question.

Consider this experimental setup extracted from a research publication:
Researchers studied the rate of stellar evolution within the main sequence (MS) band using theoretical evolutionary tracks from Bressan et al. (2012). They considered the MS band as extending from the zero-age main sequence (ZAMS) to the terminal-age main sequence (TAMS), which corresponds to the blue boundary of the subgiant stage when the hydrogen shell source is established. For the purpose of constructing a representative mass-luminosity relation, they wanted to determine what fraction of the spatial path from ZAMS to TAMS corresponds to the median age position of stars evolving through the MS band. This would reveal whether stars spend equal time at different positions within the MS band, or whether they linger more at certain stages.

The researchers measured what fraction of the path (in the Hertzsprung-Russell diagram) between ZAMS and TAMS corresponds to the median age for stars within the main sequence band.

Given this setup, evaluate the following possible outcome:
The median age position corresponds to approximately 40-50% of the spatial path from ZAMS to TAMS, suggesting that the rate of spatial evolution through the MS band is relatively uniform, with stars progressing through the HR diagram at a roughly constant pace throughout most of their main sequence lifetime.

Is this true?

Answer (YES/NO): NO